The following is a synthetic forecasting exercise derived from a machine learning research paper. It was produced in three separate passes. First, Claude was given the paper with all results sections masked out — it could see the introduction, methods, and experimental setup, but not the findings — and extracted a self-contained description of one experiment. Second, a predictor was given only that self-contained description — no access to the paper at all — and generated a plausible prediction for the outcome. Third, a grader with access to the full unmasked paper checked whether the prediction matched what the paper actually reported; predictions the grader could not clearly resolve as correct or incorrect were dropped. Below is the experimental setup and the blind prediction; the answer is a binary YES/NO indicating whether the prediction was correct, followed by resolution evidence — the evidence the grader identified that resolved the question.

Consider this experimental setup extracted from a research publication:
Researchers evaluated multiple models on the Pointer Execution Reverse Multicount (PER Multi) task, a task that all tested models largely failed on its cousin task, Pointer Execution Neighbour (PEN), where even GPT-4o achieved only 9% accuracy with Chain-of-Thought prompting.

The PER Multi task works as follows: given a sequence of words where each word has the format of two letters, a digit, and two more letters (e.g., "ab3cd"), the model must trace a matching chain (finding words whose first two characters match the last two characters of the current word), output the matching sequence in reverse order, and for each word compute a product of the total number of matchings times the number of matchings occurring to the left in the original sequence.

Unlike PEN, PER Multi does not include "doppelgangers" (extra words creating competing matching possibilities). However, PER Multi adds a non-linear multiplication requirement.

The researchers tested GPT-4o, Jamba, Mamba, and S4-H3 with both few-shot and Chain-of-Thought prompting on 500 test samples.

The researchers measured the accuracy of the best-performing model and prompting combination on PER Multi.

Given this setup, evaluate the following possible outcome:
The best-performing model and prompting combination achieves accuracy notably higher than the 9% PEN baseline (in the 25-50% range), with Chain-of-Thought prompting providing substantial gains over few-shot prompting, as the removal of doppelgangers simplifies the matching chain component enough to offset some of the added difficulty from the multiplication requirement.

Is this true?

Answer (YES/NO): NO